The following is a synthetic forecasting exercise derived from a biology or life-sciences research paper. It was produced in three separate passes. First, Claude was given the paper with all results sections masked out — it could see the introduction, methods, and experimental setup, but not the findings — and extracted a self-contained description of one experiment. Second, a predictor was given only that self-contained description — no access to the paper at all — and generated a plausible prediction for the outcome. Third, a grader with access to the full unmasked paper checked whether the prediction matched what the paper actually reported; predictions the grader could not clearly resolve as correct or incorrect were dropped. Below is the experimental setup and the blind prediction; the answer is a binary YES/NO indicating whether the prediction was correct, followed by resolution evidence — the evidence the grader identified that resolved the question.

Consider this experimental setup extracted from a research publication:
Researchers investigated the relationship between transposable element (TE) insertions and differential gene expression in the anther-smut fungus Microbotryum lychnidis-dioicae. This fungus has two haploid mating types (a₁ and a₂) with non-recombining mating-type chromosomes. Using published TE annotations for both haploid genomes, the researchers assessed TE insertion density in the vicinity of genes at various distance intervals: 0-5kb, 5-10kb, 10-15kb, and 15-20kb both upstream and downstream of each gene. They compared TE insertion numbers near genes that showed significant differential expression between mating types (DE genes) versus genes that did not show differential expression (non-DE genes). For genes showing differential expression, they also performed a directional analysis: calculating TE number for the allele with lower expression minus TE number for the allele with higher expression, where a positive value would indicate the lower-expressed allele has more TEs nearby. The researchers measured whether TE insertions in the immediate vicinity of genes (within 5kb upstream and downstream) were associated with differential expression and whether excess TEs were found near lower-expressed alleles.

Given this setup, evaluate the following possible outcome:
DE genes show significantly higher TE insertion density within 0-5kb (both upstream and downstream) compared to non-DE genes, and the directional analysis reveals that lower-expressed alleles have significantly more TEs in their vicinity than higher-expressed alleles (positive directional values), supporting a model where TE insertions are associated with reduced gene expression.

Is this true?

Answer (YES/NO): NO